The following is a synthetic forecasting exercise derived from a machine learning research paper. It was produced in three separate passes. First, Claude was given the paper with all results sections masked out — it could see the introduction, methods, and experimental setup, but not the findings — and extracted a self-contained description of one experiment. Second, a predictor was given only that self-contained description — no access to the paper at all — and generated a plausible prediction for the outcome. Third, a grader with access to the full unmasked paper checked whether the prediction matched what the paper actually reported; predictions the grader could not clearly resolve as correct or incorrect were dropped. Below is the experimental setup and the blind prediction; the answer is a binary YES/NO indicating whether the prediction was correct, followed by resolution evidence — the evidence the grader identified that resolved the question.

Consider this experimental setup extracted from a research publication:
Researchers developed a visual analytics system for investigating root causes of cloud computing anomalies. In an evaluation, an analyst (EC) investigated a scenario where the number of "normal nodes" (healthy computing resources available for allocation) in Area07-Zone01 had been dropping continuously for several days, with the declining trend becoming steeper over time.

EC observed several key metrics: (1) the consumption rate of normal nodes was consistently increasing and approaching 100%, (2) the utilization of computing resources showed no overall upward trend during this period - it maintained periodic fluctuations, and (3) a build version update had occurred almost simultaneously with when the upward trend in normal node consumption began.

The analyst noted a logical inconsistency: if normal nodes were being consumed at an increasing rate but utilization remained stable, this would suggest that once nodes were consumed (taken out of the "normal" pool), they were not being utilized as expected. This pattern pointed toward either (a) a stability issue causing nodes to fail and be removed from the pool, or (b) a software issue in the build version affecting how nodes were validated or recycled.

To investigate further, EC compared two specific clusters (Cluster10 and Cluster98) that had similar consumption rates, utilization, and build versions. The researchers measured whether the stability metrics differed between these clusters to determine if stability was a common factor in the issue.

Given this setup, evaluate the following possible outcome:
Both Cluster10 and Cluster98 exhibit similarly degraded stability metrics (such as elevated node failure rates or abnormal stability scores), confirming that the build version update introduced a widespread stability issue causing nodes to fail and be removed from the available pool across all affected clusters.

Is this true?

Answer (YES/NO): NO